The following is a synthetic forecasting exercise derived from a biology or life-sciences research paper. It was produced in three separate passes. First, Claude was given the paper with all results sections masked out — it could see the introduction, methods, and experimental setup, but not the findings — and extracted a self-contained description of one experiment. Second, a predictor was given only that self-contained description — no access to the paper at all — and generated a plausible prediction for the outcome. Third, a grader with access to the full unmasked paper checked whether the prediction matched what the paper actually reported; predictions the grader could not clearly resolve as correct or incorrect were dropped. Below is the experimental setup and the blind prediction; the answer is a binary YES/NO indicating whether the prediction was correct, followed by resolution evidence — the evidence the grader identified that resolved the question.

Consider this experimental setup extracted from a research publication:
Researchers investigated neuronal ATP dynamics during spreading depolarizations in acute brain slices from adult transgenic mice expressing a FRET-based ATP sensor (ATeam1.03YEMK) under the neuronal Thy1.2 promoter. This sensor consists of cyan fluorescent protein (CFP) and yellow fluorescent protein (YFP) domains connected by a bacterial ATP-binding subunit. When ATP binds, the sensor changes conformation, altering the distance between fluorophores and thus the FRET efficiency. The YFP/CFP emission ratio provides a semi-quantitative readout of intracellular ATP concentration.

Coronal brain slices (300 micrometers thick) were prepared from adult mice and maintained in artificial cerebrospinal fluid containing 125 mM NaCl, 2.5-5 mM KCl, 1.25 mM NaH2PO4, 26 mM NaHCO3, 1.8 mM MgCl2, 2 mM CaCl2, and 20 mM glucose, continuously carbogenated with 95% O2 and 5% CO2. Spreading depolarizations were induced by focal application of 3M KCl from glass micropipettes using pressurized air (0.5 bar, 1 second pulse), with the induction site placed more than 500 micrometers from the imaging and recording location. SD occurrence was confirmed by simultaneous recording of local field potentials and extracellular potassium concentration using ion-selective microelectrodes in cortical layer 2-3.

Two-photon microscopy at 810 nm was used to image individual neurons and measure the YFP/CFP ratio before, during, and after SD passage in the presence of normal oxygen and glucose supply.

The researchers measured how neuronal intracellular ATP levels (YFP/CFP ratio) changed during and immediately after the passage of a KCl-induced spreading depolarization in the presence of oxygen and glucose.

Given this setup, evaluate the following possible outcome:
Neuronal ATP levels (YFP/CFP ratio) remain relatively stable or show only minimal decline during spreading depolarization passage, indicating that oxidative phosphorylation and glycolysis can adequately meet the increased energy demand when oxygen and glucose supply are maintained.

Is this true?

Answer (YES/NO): NO